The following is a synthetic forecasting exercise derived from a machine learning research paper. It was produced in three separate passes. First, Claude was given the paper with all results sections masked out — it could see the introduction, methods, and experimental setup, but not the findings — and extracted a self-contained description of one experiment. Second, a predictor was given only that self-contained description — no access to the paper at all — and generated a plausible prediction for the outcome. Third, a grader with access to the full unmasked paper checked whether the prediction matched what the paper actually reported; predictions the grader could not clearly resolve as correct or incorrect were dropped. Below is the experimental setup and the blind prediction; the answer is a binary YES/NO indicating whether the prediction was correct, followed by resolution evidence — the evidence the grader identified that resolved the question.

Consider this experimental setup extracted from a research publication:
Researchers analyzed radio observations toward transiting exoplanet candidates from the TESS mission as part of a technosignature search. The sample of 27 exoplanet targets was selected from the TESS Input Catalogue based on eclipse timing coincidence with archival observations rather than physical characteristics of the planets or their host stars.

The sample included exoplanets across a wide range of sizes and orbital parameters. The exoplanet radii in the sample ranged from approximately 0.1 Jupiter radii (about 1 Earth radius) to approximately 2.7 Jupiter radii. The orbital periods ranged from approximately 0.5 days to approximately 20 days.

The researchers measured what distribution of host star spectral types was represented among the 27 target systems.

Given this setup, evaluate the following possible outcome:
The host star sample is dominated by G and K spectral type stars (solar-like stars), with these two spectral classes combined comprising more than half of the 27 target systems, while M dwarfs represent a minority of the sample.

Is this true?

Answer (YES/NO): NO